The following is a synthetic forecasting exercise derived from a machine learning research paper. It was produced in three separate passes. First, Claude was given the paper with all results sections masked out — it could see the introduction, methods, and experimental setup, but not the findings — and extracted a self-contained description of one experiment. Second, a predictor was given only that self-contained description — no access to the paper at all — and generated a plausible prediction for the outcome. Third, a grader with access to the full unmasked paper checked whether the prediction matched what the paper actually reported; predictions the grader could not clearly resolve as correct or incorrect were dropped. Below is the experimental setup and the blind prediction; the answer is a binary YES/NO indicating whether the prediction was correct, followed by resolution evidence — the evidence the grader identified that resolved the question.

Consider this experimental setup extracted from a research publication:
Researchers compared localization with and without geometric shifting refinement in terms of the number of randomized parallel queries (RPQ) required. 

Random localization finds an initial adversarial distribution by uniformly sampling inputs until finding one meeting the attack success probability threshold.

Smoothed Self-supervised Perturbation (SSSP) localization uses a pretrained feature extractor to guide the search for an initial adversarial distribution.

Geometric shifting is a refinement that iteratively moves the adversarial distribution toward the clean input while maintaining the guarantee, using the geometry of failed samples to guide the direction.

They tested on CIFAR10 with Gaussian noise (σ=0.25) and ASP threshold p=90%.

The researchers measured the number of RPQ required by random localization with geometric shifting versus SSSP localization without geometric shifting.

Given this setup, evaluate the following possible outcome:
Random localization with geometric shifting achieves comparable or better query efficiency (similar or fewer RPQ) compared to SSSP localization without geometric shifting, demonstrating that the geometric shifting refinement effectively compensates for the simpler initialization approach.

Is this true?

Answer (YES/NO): NO